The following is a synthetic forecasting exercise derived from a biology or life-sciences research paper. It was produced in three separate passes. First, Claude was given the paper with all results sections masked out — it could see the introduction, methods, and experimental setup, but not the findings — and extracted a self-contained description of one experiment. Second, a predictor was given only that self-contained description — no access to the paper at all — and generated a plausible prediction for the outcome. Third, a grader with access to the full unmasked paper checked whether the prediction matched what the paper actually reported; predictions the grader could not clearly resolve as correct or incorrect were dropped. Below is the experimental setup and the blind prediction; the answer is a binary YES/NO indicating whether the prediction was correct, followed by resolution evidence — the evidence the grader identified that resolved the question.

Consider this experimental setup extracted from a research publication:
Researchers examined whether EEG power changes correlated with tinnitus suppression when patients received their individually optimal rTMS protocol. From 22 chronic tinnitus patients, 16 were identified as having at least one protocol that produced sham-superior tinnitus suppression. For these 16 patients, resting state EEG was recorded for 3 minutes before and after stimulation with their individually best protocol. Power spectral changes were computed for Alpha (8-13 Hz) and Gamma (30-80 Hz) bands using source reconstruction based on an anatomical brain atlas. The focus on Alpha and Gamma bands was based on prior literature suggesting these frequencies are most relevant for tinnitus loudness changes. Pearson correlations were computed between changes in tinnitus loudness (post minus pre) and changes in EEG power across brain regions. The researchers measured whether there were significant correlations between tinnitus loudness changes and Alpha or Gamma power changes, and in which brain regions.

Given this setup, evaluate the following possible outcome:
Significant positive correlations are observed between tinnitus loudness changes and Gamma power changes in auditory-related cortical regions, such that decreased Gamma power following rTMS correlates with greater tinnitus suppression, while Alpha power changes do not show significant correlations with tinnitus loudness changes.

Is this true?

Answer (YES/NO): NO